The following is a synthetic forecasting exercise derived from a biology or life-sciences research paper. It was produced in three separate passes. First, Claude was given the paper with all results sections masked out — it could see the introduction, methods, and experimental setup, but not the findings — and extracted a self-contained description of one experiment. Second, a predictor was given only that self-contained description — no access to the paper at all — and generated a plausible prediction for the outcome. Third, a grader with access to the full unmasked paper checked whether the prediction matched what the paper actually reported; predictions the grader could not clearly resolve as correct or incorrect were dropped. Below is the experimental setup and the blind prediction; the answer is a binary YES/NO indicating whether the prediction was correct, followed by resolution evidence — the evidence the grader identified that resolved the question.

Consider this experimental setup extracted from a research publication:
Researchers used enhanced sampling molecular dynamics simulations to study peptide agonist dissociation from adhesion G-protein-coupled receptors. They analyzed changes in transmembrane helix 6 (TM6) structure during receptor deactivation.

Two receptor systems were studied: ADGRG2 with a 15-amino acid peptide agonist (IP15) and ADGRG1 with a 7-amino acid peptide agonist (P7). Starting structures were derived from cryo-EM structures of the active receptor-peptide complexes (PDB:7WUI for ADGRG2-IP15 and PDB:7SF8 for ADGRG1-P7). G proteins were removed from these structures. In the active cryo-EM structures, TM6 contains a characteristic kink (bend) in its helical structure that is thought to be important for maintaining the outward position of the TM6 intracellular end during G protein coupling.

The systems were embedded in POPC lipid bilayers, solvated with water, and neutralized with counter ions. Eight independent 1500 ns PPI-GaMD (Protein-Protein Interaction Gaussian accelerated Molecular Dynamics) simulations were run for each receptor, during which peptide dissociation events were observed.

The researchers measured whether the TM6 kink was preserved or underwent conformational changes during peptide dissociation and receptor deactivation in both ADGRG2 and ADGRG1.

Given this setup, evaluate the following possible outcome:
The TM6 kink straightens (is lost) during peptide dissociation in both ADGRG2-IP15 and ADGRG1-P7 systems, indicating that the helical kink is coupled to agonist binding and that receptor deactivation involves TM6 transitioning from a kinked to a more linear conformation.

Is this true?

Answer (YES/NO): YES